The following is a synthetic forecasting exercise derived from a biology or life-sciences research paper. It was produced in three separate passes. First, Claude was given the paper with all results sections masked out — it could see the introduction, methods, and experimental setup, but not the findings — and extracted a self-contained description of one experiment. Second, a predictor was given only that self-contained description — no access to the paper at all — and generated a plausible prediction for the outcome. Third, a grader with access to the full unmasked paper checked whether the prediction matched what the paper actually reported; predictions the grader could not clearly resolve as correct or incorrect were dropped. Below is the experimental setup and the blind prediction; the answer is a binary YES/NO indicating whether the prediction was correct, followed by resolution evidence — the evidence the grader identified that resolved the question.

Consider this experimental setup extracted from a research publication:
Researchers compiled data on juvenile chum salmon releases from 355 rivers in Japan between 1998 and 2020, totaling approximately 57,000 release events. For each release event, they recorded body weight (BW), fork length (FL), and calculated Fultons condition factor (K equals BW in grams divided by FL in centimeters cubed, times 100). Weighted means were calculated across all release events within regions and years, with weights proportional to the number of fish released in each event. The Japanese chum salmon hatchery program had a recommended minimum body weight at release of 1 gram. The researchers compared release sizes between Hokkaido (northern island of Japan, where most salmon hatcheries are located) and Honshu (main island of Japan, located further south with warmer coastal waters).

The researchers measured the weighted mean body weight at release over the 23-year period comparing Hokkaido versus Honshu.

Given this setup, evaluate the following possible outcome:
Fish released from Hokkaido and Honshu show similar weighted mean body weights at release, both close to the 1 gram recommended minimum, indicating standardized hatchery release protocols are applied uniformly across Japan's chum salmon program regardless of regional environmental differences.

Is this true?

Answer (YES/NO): NO